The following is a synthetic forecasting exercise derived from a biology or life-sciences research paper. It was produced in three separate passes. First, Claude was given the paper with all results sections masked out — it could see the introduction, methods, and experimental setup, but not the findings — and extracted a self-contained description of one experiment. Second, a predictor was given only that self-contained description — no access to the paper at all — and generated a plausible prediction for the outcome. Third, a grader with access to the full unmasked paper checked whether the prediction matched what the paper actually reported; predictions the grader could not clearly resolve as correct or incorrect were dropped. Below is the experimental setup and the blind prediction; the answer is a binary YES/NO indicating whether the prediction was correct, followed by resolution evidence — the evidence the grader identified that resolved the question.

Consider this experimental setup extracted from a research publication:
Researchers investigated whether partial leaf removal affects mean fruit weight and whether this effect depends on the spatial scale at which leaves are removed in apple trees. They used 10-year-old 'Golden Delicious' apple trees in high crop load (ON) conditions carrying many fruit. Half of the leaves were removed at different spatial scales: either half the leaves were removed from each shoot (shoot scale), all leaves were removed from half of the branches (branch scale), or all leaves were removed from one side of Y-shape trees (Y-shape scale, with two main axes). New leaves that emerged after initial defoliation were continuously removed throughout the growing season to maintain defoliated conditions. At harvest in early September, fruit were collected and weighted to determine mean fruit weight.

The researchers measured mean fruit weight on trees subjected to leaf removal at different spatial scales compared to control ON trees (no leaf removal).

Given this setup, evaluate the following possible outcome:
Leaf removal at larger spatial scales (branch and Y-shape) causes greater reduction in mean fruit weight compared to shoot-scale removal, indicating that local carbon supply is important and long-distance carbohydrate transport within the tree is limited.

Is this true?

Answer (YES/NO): YES